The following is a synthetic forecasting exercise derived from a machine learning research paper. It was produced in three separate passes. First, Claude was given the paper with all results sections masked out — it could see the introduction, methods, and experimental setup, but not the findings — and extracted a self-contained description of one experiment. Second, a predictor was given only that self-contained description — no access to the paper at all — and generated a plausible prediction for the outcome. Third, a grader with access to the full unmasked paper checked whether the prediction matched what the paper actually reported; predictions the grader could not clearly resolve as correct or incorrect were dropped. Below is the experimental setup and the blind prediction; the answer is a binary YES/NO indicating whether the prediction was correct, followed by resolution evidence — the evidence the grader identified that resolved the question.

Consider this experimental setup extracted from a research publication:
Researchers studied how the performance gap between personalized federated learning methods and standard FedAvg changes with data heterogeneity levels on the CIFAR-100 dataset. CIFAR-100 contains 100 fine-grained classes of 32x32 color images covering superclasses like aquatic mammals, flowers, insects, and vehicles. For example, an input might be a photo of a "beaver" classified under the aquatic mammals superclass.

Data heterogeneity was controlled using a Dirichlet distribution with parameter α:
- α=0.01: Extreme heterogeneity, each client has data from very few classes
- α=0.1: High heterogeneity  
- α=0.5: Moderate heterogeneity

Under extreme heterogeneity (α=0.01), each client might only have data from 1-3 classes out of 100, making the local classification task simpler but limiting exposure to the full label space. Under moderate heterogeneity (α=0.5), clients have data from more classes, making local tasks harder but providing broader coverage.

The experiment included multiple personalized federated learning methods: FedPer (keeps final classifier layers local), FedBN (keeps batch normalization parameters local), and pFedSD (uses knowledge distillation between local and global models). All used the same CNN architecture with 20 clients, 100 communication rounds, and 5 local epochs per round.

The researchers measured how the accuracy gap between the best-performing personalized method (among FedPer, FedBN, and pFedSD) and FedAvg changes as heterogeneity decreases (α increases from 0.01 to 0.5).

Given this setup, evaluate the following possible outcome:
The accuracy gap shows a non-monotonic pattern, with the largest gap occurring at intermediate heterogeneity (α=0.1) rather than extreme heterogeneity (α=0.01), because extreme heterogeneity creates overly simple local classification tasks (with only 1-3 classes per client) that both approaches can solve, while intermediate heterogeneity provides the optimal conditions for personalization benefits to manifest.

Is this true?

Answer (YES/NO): YES